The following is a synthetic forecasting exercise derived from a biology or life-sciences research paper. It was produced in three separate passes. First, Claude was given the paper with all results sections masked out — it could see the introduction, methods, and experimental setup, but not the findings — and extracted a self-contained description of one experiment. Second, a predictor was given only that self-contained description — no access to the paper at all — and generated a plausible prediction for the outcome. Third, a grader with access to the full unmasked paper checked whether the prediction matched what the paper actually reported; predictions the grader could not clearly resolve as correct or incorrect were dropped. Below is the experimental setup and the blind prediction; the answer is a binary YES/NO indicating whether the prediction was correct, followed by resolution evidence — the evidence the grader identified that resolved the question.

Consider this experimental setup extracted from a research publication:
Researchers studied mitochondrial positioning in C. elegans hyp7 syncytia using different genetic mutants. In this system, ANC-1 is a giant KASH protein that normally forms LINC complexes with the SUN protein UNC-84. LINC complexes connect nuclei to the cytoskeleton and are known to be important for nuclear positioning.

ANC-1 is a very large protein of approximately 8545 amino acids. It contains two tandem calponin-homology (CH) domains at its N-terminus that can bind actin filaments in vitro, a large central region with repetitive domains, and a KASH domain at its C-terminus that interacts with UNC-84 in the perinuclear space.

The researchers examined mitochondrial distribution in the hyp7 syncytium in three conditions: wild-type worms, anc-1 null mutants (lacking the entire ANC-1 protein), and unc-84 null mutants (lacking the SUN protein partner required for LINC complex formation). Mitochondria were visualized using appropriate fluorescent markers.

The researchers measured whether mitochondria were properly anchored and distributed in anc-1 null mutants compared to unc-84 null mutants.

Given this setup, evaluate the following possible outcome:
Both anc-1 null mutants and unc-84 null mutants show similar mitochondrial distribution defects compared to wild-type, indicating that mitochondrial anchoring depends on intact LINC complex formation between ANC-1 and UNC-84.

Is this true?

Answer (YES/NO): NO